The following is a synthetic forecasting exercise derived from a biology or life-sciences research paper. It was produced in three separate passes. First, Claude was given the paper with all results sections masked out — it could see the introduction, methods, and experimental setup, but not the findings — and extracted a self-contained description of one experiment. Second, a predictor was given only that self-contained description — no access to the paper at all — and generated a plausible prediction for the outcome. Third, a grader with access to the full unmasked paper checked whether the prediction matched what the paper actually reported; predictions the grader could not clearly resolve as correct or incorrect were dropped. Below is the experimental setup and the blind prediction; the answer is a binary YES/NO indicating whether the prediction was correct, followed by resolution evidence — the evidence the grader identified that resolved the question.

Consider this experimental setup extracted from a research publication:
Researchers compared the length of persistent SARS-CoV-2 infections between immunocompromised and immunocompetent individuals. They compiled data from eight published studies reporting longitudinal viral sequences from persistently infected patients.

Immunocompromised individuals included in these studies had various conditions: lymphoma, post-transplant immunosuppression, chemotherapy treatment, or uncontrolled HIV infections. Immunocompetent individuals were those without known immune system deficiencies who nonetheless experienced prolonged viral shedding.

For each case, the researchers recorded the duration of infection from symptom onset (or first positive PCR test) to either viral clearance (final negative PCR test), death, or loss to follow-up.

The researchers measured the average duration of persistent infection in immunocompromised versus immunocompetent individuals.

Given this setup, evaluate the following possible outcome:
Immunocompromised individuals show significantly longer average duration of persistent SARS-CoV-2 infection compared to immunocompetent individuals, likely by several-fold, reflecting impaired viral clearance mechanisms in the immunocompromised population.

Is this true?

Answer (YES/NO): YES